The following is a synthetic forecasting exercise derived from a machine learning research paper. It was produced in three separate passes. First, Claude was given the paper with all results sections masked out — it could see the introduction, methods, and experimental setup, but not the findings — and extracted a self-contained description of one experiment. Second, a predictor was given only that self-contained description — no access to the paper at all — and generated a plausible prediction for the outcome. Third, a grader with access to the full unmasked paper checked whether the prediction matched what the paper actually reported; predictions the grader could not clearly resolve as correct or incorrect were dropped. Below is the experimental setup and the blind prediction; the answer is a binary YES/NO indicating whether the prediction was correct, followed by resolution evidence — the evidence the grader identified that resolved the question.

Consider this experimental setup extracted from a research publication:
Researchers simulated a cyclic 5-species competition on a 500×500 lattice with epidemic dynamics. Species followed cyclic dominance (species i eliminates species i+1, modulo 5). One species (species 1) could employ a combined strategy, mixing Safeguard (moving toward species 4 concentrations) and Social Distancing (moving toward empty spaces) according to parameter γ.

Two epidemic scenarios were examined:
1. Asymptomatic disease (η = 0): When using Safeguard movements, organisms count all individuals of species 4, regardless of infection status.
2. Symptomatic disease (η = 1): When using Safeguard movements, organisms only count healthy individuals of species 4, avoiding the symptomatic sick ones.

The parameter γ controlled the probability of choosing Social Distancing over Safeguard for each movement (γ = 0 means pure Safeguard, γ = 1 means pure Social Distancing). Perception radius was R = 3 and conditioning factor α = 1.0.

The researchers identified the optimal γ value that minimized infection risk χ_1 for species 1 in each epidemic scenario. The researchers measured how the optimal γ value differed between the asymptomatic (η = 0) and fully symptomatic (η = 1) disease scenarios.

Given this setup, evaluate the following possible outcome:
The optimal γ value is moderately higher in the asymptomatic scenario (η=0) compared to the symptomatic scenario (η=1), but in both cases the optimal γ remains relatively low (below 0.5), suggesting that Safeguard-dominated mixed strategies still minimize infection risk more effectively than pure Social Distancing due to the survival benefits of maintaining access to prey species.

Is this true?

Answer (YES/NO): NO